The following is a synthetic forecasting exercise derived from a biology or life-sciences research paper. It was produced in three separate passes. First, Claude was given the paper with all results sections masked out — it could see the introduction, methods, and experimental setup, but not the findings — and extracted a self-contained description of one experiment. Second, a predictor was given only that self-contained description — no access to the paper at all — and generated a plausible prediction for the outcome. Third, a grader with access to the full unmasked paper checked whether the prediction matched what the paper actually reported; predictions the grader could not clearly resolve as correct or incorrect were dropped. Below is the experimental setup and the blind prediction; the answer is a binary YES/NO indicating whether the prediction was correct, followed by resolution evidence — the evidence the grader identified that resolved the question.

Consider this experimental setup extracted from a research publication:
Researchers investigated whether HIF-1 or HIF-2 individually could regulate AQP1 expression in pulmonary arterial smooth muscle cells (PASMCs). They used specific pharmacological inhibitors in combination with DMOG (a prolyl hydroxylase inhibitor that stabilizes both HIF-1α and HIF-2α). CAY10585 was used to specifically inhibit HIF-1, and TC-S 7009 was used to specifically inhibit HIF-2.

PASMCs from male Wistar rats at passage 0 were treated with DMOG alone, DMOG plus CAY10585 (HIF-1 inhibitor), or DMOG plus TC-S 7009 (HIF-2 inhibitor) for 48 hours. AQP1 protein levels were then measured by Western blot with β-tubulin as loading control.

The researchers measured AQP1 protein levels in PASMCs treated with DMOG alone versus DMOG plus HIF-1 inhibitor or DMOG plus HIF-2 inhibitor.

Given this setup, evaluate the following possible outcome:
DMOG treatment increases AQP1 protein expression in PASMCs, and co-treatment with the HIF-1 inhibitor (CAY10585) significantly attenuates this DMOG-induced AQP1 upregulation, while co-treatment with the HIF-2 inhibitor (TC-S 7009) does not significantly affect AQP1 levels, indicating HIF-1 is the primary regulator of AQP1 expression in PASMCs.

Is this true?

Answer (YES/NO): NO